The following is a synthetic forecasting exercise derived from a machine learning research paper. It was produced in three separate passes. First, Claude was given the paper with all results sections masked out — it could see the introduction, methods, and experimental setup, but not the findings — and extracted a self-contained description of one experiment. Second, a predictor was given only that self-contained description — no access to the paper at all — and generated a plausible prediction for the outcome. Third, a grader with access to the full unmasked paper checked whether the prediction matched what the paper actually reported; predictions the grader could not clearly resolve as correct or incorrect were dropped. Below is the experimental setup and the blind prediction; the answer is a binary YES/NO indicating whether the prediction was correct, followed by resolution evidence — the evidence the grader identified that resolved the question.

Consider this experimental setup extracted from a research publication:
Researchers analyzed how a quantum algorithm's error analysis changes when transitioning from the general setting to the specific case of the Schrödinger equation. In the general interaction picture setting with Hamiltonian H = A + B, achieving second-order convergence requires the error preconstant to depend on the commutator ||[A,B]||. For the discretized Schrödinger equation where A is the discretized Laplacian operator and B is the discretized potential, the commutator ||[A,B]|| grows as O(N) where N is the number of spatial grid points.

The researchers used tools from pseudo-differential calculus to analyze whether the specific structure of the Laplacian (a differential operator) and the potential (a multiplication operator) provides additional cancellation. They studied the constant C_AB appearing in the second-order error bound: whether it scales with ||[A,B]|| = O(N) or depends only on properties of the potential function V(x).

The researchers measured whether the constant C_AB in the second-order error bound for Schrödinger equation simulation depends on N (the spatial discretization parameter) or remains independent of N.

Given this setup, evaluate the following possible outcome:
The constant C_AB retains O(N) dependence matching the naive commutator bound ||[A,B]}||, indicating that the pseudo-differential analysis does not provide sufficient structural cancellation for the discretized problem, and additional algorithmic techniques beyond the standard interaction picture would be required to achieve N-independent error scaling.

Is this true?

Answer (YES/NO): NO